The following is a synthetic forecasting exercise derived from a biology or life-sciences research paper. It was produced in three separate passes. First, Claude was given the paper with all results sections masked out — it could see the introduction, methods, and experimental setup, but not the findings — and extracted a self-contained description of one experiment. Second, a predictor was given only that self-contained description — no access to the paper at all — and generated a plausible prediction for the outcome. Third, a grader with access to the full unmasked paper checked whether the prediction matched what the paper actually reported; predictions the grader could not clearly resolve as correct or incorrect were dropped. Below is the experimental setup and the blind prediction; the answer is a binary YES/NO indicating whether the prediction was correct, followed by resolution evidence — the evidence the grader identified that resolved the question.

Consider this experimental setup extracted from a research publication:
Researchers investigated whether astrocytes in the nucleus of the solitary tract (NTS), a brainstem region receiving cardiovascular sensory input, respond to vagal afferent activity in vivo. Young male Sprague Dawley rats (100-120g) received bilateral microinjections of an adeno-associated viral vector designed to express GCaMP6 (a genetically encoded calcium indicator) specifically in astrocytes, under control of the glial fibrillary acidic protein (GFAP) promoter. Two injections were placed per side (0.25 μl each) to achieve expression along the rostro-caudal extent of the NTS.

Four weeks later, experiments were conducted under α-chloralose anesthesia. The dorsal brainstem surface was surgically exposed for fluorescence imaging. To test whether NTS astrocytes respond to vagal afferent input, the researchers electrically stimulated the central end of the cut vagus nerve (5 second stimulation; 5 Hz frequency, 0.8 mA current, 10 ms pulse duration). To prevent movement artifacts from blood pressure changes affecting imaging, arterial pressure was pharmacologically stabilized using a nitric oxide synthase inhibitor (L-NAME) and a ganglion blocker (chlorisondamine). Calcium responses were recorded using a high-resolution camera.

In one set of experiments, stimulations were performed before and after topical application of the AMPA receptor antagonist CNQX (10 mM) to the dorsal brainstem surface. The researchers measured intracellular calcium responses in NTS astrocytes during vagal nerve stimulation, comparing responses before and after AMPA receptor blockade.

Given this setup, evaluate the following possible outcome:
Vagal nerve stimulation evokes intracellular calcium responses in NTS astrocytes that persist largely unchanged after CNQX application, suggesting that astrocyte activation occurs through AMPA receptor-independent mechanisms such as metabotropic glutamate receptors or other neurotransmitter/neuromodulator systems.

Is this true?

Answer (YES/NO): NO